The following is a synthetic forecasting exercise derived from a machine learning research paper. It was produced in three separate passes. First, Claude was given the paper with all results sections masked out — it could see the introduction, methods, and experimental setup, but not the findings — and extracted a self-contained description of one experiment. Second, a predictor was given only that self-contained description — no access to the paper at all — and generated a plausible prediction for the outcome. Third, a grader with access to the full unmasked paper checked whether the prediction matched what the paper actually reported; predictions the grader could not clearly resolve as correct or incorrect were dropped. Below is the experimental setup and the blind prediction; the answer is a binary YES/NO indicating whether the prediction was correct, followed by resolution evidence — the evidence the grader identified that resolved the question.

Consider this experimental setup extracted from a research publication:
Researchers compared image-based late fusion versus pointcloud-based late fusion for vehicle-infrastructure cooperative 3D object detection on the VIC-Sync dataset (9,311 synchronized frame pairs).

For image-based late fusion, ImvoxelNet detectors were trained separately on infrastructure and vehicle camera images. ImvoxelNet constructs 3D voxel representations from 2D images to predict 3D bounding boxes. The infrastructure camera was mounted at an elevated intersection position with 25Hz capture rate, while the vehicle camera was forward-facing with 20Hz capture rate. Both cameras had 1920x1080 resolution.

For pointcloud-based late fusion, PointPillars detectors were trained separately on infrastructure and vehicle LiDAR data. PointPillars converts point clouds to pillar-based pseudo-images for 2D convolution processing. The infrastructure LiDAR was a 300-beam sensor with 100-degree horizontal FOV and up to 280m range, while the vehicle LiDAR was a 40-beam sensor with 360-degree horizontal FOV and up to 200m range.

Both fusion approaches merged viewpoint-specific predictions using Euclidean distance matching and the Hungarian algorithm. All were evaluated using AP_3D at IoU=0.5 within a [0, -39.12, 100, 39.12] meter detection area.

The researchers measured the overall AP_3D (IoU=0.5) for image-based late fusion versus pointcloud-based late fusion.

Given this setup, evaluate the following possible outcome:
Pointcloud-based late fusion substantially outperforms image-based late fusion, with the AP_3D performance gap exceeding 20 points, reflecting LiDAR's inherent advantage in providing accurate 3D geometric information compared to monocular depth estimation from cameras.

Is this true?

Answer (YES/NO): NO